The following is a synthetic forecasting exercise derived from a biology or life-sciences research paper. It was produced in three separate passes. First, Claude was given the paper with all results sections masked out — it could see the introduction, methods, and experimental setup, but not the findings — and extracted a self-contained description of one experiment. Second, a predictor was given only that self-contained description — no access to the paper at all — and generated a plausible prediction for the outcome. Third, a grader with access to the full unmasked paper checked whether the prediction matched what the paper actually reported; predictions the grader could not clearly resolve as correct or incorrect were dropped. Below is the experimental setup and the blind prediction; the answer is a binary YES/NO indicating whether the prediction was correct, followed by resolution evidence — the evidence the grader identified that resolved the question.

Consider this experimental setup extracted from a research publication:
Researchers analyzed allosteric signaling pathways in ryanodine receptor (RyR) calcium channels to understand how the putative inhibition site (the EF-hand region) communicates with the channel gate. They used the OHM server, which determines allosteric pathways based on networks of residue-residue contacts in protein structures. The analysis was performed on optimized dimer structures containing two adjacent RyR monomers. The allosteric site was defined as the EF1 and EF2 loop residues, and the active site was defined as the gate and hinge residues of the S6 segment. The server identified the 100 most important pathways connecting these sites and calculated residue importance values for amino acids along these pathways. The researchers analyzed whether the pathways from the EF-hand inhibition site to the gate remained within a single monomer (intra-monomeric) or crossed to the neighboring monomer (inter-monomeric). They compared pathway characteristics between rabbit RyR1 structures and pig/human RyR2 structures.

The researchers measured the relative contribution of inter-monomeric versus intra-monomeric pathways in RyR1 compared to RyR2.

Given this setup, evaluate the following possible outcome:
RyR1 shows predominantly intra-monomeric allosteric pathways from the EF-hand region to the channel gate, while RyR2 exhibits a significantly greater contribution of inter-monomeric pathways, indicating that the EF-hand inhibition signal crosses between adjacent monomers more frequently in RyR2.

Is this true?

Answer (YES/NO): NO